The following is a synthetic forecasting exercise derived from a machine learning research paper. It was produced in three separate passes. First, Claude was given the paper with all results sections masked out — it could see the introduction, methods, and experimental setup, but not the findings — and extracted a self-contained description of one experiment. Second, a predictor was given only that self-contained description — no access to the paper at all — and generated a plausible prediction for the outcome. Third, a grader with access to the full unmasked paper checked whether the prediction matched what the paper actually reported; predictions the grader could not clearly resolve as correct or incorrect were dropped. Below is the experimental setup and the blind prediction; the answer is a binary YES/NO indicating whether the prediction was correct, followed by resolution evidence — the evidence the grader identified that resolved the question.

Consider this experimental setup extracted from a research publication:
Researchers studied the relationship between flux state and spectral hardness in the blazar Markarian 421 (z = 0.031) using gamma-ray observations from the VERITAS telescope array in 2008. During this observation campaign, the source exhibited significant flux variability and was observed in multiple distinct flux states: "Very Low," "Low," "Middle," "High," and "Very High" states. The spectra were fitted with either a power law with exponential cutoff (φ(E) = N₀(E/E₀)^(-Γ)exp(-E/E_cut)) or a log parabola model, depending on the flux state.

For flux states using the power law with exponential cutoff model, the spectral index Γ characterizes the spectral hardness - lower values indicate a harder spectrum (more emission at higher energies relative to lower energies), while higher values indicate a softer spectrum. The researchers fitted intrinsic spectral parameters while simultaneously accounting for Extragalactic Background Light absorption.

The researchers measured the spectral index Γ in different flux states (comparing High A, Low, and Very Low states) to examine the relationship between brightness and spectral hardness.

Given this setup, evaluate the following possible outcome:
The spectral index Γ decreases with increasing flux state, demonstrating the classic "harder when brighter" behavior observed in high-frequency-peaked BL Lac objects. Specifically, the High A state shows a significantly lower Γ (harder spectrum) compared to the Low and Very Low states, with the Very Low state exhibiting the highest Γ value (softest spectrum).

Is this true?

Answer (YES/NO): YES